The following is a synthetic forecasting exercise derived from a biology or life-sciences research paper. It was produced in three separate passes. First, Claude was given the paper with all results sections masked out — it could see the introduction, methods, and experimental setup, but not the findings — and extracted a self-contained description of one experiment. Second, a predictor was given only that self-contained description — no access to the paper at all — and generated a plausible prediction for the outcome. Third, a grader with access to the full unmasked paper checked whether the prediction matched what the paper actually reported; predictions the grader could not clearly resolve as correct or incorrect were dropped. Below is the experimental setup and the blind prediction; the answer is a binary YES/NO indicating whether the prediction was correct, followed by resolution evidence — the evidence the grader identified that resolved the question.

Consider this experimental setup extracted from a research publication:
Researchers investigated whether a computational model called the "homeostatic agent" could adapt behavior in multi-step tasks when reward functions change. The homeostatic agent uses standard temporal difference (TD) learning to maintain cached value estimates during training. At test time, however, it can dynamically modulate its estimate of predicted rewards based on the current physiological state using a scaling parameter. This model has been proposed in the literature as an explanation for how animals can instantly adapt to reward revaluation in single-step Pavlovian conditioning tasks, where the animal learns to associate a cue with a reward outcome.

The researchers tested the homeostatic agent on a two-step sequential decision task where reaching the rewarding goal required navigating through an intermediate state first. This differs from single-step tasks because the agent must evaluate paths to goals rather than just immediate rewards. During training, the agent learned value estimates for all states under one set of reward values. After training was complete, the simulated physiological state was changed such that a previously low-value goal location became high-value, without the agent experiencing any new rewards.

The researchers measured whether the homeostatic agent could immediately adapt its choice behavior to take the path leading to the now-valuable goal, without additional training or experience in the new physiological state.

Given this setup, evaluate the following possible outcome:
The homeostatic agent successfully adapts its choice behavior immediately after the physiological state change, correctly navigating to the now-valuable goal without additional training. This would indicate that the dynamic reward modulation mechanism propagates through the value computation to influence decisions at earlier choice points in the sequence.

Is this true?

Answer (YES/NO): NO